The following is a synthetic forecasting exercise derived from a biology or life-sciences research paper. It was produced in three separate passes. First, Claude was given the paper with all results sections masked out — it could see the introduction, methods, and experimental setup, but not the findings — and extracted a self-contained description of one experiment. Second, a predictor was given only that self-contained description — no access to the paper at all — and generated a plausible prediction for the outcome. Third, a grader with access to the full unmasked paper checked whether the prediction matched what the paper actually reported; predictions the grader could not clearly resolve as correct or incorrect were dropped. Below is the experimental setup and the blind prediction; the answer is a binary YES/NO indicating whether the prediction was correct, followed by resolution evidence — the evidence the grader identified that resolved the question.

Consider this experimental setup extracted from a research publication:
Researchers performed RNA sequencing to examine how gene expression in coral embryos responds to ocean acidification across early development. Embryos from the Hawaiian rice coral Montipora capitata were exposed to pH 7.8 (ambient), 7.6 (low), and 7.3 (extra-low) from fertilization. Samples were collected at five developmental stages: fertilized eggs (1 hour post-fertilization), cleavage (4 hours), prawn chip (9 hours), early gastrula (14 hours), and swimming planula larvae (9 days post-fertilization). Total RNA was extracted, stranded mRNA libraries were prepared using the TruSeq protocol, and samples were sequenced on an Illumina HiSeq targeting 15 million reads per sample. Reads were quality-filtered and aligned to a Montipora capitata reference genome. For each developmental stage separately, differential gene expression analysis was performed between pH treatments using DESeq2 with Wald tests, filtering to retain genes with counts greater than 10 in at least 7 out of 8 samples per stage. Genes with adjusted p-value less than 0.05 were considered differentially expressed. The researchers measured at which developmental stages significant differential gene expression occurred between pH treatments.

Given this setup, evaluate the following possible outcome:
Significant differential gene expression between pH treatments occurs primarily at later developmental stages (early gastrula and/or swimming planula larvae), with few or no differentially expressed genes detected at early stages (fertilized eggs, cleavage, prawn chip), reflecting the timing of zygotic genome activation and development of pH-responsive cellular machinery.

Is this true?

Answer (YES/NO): YES